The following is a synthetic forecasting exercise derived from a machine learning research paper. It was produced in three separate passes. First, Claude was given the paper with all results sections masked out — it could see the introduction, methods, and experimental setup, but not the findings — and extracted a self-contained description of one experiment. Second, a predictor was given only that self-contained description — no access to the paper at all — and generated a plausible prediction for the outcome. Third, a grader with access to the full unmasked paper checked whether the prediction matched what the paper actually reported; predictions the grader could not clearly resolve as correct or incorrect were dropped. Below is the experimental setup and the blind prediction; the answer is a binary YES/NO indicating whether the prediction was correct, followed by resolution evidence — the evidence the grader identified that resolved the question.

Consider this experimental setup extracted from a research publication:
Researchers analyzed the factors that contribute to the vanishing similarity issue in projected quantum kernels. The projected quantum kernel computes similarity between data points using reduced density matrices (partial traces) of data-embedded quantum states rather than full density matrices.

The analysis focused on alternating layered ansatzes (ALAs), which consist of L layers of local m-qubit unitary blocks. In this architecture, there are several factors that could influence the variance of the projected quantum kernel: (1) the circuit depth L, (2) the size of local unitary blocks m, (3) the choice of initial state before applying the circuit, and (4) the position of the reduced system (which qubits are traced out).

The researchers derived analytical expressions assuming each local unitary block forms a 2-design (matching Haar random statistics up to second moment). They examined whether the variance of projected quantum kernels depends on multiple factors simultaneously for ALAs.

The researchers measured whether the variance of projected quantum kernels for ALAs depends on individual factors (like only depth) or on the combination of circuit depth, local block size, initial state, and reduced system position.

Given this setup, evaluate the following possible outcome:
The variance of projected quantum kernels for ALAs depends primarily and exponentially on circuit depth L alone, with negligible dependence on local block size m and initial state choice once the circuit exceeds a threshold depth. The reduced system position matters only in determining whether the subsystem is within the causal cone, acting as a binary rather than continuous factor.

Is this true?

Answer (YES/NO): NO